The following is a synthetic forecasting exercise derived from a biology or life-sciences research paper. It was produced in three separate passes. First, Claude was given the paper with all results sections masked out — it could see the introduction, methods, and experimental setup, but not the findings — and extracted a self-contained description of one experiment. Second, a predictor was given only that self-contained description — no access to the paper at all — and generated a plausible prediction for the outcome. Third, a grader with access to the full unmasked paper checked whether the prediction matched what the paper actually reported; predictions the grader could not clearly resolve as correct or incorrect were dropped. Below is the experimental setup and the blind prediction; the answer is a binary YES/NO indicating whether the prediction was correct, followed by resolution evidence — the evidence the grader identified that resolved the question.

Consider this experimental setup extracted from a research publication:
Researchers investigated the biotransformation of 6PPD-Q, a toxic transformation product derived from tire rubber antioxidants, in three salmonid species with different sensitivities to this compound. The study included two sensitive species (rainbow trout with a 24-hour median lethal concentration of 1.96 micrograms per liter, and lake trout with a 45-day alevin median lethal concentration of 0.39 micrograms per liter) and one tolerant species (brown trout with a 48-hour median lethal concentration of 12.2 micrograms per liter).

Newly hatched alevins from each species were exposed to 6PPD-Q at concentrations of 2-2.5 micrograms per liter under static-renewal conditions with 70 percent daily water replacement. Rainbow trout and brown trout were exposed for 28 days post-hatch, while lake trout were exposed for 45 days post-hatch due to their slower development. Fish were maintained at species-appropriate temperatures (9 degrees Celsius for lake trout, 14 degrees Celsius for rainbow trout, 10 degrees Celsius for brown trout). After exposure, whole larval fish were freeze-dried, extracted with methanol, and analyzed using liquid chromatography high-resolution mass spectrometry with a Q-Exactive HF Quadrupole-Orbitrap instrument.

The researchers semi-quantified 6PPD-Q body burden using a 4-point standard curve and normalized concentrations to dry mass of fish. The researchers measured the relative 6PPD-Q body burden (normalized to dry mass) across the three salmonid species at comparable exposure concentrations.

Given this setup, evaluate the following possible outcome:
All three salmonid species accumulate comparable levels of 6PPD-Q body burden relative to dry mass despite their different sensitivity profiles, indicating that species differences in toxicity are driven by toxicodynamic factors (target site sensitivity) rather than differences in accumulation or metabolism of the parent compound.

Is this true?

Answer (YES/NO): NO